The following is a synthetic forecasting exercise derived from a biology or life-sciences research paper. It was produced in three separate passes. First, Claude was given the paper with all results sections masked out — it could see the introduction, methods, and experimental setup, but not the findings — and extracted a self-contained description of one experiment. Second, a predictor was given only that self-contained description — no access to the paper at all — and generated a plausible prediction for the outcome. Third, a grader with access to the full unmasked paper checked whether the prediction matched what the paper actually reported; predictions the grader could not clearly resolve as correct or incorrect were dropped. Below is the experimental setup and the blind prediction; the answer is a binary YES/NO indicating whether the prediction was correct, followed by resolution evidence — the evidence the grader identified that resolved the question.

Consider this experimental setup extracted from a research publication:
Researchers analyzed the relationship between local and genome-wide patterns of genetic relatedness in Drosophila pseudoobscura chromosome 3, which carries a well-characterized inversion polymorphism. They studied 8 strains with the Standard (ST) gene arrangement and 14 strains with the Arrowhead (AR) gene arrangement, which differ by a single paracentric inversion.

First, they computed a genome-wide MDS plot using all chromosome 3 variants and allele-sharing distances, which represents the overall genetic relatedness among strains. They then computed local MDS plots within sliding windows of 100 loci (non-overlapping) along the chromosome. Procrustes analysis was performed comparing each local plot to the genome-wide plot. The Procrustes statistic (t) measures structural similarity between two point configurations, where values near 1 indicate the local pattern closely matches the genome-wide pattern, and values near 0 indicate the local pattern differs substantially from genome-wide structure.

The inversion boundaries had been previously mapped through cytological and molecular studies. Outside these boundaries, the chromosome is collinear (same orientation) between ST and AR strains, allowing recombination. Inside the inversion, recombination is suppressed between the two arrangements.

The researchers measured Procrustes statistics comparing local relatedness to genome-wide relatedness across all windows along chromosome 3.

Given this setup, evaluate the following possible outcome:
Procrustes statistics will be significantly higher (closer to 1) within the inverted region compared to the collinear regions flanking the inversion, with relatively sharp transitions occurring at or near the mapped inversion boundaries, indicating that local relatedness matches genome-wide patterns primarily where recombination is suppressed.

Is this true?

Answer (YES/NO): NO